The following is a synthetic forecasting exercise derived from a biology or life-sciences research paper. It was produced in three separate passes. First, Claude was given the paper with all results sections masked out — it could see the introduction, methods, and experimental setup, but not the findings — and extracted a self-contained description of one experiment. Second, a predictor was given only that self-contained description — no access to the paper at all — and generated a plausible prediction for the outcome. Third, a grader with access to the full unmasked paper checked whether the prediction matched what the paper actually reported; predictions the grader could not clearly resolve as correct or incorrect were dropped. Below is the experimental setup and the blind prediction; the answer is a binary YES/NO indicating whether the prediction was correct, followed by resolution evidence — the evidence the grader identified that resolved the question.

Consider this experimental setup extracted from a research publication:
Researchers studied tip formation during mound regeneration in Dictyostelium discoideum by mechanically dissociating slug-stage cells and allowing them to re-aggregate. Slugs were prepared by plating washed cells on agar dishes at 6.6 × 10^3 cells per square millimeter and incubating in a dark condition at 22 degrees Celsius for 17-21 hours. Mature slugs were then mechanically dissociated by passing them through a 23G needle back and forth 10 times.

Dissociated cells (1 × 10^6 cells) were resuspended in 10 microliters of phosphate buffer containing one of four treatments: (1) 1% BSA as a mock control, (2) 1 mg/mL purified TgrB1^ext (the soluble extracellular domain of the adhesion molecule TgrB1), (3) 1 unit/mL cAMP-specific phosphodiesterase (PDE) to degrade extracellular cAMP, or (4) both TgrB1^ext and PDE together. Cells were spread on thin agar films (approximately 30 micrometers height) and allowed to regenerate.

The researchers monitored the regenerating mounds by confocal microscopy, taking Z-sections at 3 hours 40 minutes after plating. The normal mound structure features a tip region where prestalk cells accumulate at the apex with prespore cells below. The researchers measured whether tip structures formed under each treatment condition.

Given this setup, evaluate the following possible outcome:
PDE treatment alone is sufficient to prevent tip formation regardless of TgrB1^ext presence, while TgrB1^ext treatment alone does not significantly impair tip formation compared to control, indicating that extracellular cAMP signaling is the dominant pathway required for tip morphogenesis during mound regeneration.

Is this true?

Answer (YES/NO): NO